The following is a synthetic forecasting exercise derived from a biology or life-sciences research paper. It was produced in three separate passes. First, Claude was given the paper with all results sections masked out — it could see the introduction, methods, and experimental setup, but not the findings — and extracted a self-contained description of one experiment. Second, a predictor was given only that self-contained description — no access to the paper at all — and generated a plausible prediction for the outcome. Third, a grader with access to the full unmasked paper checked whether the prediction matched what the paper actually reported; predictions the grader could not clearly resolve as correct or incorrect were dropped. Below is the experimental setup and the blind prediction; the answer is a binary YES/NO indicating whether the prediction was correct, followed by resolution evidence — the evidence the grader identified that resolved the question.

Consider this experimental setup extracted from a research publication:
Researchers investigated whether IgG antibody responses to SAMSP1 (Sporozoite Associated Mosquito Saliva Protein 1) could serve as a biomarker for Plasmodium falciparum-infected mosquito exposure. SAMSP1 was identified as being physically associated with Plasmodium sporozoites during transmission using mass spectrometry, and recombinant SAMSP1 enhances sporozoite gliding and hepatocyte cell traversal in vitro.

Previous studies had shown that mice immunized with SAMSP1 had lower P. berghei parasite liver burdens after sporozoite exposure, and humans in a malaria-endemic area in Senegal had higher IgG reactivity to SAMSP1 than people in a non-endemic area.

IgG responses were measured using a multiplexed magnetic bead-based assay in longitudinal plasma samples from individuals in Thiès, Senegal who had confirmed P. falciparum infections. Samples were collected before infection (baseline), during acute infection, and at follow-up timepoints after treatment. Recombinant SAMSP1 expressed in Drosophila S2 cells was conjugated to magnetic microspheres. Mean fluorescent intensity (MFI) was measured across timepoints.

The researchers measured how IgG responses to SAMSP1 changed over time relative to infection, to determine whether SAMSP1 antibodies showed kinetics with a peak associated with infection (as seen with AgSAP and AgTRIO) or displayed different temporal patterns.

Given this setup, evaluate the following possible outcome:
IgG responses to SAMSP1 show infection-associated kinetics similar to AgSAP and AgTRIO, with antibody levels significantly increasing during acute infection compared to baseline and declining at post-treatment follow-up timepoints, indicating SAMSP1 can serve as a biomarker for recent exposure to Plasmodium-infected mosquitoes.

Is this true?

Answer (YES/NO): NO